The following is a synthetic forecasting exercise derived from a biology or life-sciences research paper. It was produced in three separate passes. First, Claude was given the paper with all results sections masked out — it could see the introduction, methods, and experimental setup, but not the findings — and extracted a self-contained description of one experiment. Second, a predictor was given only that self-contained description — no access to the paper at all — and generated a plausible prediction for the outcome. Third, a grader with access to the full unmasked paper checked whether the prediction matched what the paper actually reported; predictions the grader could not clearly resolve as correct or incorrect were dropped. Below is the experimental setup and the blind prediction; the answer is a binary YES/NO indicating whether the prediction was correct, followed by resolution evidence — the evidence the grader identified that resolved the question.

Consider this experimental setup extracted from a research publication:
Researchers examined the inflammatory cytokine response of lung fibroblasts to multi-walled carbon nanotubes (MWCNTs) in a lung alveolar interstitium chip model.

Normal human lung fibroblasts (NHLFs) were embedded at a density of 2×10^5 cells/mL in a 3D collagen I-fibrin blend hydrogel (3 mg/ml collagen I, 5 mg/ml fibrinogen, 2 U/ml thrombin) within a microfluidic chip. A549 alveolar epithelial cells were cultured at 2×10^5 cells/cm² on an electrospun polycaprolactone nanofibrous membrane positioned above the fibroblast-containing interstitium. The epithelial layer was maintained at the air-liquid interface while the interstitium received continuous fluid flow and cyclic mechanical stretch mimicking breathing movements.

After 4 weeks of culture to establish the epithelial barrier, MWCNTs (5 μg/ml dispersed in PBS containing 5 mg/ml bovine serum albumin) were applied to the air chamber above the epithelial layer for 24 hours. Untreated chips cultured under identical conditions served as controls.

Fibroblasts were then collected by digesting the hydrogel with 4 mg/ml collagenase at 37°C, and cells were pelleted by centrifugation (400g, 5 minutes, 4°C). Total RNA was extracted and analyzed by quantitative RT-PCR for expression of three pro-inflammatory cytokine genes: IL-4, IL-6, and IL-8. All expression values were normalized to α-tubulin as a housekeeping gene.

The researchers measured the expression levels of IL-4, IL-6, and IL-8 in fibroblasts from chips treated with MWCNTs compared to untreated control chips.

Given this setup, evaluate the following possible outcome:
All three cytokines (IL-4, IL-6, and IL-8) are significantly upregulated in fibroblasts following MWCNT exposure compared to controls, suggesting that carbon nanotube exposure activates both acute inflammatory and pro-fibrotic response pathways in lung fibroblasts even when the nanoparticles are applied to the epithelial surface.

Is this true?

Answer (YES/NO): NO